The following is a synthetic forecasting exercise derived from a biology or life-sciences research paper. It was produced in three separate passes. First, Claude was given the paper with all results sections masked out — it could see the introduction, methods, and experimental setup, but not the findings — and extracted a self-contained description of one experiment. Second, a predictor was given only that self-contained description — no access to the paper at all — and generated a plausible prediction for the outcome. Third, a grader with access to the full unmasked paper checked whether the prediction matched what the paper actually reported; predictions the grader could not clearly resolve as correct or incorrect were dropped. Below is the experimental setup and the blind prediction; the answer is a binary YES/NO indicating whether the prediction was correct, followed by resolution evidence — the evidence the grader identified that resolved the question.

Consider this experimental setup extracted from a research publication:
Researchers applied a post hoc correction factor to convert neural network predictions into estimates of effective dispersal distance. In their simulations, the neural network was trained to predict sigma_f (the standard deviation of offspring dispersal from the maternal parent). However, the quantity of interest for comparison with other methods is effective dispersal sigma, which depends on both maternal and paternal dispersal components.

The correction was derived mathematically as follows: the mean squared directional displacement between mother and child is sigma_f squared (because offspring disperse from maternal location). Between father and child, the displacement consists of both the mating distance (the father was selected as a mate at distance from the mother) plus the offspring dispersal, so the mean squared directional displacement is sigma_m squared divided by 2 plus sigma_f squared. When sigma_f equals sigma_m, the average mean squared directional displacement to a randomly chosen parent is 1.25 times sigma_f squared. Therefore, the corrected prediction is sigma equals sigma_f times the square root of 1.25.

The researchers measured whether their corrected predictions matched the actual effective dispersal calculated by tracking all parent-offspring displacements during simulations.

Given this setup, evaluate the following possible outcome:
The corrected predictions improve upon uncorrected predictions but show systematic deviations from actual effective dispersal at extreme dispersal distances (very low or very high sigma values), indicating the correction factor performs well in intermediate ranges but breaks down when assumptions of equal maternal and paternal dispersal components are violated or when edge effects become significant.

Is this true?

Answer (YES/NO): NO